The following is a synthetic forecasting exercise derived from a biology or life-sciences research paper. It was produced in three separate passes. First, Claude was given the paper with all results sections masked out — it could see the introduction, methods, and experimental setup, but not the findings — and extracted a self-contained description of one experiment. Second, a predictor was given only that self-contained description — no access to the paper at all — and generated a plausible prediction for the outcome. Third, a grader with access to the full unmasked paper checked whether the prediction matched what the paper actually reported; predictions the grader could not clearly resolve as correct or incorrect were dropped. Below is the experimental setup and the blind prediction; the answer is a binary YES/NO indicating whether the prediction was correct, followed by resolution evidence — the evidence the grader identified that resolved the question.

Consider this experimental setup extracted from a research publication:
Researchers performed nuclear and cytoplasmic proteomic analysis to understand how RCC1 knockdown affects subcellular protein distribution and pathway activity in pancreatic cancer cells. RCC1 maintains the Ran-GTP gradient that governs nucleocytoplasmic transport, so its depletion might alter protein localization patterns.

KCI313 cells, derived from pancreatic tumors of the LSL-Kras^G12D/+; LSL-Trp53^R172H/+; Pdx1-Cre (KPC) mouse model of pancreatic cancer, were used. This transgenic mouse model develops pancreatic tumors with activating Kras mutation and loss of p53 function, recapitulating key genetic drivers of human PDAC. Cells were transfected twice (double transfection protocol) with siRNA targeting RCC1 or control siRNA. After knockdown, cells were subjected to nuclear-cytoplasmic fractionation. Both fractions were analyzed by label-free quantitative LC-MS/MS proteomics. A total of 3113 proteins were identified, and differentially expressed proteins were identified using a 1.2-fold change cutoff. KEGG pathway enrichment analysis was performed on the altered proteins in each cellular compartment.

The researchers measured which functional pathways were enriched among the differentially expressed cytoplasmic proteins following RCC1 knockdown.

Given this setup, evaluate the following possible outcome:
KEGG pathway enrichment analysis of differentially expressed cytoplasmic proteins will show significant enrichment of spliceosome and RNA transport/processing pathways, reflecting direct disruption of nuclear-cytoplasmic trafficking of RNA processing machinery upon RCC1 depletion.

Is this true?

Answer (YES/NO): NO